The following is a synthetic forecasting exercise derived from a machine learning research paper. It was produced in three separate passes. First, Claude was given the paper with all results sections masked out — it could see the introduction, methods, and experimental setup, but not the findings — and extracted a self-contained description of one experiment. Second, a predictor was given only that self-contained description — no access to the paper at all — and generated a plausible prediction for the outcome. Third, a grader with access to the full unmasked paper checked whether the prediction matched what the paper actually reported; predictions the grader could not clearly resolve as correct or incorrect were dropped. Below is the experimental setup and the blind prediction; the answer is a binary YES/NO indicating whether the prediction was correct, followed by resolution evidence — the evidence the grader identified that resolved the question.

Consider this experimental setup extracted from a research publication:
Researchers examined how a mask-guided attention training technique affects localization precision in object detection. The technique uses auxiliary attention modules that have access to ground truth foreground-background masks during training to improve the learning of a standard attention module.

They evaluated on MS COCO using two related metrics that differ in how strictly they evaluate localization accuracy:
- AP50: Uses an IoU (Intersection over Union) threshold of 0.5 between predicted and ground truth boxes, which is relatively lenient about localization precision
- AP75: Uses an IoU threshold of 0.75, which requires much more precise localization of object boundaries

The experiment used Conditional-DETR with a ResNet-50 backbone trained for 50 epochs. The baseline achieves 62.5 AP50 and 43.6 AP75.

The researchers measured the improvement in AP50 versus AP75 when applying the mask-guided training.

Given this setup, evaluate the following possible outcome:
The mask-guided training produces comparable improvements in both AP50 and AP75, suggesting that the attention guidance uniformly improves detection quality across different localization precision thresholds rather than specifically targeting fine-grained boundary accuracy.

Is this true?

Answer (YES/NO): NO